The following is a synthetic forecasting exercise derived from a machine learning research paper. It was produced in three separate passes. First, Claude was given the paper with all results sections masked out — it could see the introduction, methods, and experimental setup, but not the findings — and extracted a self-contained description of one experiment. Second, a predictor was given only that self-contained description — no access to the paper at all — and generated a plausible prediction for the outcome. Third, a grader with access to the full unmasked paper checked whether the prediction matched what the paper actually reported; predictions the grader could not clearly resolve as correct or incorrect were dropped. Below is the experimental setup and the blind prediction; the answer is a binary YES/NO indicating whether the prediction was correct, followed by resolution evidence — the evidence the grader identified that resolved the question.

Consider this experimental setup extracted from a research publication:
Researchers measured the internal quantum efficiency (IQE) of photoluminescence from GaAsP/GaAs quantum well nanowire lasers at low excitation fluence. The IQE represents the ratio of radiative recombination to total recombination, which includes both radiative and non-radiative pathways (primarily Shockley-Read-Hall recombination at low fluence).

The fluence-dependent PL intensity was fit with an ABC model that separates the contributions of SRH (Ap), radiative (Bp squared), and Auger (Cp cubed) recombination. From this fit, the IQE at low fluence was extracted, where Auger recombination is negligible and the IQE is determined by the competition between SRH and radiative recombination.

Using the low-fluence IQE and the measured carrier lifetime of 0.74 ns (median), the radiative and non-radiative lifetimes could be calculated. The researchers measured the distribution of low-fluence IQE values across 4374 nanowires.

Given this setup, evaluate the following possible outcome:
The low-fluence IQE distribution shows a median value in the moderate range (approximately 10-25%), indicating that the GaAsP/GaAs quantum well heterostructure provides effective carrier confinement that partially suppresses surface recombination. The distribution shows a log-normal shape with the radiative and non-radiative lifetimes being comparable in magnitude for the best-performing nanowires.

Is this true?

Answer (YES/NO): NO